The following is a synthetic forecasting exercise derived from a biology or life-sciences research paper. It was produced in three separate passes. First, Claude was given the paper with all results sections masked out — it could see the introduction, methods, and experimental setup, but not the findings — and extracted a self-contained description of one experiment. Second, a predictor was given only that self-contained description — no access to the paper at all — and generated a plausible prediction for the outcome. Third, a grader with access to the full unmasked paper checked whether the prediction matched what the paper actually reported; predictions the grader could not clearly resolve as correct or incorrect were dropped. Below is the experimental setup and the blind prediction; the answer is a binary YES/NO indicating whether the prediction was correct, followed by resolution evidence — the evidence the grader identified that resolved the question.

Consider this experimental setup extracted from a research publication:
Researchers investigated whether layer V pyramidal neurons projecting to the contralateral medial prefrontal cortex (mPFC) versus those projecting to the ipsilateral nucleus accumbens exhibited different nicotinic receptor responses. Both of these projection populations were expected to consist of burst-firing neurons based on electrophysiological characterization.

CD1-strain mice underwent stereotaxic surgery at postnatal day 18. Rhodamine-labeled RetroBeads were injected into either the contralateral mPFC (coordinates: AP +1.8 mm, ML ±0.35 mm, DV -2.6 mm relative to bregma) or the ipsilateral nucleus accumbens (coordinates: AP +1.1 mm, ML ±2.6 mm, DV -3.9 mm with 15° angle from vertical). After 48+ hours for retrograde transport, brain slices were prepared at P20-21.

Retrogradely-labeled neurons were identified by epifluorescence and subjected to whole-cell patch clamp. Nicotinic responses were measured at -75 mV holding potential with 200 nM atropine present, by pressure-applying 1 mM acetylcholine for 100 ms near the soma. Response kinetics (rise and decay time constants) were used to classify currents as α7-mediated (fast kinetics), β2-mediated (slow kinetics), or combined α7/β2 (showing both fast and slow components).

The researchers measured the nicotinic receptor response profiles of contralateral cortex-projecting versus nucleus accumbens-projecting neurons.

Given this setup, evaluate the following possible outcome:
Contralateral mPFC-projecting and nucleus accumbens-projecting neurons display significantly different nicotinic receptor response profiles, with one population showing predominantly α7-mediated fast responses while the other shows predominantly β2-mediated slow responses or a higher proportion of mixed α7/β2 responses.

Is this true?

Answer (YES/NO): YES